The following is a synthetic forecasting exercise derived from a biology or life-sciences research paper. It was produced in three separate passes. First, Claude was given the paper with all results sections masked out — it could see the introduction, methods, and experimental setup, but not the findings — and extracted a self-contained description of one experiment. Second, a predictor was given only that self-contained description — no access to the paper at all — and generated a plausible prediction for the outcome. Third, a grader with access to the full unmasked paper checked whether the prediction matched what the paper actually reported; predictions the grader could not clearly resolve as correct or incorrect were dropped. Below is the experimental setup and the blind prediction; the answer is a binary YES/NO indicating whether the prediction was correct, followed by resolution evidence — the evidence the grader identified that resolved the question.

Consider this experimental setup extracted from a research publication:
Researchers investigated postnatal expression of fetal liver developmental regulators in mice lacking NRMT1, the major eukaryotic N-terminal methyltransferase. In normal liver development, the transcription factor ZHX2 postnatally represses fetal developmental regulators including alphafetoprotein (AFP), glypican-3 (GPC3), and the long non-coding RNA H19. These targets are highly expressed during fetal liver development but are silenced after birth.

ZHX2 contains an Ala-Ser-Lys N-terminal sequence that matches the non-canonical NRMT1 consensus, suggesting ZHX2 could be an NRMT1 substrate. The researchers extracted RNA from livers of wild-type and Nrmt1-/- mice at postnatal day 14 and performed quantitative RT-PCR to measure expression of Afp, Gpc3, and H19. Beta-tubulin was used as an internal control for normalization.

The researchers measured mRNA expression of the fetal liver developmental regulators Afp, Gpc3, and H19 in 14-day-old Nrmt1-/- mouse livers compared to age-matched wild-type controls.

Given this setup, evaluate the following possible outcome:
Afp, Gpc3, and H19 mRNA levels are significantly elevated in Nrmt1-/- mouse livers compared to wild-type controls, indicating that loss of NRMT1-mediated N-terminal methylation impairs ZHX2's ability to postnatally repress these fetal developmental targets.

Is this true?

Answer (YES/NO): NO